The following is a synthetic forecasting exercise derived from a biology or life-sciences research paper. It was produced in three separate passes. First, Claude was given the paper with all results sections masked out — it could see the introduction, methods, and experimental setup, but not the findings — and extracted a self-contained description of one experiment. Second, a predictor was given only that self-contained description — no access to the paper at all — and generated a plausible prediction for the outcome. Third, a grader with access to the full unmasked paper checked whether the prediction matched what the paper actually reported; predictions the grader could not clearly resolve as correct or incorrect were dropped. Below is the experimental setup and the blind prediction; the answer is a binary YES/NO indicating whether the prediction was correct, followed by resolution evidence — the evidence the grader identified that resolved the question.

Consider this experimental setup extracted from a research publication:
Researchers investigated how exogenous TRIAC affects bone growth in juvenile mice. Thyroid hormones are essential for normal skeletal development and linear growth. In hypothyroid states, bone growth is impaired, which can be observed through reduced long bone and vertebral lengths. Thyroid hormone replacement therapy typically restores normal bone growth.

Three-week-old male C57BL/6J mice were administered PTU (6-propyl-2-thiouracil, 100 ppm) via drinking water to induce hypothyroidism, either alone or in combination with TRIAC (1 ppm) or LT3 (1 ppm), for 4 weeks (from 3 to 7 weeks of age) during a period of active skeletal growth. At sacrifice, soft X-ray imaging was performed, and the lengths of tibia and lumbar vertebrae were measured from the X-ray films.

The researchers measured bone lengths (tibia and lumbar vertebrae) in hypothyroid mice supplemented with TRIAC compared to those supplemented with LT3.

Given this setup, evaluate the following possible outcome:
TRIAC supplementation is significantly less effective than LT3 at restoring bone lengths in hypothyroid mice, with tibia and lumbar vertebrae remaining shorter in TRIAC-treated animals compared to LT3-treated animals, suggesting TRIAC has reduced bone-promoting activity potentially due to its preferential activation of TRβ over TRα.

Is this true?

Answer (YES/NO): NO